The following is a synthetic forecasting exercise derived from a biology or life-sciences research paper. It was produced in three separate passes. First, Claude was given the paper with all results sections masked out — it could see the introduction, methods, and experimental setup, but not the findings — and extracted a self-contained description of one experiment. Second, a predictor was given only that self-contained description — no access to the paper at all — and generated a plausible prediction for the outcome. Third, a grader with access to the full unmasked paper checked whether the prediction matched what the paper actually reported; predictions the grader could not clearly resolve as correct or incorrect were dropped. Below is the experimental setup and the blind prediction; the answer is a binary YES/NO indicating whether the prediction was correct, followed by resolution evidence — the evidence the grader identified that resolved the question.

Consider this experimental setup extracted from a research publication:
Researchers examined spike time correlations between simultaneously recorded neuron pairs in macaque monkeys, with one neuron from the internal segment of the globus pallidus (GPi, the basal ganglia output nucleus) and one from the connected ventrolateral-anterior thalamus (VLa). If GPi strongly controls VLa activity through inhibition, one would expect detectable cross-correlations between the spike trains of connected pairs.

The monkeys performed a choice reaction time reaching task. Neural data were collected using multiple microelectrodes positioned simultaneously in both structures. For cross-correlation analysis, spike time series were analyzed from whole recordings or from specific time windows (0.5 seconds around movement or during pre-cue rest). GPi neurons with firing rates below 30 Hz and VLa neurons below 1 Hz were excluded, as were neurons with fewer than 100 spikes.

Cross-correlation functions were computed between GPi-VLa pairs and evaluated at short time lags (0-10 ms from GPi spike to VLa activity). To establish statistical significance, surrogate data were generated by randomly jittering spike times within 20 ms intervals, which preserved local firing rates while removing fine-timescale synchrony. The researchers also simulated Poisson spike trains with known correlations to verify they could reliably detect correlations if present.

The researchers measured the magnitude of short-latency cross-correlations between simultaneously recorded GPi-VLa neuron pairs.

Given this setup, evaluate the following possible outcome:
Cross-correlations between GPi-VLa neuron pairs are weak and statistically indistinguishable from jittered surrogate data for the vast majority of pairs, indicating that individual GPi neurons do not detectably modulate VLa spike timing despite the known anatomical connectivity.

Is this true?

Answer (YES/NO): YES